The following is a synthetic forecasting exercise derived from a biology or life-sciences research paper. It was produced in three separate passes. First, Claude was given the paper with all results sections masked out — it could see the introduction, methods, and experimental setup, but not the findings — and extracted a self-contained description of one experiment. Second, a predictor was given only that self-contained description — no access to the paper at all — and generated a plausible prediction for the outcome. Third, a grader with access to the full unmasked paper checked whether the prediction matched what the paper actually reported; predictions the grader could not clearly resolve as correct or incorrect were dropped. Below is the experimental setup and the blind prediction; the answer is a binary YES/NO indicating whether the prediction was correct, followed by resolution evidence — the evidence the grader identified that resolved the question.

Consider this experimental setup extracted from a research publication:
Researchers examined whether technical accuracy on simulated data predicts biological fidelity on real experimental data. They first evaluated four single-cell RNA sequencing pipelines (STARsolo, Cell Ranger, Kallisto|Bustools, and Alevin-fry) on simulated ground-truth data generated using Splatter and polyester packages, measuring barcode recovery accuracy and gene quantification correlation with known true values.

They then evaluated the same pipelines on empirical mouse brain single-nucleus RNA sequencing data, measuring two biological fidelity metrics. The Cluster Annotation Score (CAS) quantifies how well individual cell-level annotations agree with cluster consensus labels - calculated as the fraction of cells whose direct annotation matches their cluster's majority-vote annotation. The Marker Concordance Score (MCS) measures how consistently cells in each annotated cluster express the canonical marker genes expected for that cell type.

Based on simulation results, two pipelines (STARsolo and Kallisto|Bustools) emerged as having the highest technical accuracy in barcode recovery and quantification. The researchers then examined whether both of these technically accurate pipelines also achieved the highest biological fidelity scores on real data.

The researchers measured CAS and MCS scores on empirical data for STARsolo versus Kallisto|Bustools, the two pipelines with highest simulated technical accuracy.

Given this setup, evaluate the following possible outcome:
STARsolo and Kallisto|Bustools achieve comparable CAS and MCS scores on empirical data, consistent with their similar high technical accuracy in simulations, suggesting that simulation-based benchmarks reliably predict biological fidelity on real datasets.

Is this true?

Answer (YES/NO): NO